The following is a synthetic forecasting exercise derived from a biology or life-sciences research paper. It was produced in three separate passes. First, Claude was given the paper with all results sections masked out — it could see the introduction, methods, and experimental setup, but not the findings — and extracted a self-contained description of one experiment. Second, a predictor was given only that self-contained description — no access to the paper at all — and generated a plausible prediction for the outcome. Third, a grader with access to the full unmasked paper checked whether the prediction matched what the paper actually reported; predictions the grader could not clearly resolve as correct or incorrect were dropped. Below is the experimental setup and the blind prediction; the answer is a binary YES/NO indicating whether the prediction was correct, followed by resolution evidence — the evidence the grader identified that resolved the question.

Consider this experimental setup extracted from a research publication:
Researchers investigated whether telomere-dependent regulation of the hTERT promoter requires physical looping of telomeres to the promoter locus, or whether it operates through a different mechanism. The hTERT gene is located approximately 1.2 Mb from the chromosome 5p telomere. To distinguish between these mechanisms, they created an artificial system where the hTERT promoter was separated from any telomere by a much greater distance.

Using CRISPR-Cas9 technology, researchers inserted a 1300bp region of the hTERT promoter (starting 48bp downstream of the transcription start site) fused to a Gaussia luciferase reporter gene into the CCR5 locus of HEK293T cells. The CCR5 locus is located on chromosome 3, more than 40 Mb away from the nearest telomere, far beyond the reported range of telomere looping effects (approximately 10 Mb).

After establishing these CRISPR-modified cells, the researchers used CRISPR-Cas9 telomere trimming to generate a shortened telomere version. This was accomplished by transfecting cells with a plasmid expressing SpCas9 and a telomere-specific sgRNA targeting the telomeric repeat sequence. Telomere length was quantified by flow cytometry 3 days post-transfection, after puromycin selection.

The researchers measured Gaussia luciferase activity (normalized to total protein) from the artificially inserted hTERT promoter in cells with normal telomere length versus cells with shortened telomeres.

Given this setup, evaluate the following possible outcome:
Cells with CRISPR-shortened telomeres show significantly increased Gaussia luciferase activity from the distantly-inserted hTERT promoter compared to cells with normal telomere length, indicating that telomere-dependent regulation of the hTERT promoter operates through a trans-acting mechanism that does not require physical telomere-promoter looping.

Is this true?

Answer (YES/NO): NO